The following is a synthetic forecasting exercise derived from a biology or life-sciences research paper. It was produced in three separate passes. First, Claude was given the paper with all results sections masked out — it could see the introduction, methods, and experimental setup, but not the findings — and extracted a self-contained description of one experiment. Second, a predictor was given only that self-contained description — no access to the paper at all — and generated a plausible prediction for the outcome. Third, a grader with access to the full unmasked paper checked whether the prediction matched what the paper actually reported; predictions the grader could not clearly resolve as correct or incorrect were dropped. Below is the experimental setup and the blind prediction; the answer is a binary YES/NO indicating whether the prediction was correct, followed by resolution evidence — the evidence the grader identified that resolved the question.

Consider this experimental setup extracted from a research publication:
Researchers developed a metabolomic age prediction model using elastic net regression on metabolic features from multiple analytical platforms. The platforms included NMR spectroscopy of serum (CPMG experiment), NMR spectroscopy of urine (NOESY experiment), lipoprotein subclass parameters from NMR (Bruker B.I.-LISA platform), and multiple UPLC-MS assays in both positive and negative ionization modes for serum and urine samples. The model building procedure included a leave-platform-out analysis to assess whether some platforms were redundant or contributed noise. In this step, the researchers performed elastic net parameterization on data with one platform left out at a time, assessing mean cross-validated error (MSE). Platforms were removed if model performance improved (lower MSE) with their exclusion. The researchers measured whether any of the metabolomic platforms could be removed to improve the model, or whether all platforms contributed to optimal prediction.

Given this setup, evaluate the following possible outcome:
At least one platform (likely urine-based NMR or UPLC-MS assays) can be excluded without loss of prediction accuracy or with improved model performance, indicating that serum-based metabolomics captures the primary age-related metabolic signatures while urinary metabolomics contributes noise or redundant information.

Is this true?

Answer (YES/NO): NO